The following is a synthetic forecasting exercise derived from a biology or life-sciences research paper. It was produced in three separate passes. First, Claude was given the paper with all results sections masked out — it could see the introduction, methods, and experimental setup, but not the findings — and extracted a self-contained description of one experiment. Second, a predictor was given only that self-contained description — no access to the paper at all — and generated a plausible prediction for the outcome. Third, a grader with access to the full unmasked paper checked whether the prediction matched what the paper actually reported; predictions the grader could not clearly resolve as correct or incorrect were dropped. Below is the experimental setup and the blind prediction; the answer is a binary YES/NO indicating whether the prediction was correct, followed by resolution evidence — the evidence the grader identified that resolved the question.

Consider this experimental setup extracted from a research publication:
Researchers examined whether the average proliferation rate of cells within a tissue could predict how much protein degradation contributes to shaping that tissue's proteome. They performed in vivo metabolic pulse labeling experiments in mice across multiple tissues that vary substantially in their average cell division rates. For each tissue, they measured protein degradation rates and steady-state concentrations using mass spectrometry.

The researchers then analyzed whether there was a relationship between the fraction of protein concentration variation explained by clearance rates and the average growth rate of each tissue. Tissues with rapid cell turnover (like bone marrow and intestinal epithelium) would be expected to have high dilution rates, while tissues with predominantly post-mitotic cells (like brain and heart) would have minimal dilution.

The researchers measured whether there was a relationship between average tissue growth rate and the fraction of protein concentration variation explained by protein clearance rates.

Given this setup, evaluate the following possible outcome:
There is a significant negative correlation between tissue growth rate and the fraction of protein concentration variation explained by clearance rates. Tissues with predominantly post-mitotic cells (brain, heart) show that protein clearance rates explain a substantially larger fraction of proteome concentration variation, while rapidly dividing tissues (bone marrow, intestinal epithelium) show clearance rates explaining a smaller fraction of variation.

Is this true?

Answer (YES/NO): YES